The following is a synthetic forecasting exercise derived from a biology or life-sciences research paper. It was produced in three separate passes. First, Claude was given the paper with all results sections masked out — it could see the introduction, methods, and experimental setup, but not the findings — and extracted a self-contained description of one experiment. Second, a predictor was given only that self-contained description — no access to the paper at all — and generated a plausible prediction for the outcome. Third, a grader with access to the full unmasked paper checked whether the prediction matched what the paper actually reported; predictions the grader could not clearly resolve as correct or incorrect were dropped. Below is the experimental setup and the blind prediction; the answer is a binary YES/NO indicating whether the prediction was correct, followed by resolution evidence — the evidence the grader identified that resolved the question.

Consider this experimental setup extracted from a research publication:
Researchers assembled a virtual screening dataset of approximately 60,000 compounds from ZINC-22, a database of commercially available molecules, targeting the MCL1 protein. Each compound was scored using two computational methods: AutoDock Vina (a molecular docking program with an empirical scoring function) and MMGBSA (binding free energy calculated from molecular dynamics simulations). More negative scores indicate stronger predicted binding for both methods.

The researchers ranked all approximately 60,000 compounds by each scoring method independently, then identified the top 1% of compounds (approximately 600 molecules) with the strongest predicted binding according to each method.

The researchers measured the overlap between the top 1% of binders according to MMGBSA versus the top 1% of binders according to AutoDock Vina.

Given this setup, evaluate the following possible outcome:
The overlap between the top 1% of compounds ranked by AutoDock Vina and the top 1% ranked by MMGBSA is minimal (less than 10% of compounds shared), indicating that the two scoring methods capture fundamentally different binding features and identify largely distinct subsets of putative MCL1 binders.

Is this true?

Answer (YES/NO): YES